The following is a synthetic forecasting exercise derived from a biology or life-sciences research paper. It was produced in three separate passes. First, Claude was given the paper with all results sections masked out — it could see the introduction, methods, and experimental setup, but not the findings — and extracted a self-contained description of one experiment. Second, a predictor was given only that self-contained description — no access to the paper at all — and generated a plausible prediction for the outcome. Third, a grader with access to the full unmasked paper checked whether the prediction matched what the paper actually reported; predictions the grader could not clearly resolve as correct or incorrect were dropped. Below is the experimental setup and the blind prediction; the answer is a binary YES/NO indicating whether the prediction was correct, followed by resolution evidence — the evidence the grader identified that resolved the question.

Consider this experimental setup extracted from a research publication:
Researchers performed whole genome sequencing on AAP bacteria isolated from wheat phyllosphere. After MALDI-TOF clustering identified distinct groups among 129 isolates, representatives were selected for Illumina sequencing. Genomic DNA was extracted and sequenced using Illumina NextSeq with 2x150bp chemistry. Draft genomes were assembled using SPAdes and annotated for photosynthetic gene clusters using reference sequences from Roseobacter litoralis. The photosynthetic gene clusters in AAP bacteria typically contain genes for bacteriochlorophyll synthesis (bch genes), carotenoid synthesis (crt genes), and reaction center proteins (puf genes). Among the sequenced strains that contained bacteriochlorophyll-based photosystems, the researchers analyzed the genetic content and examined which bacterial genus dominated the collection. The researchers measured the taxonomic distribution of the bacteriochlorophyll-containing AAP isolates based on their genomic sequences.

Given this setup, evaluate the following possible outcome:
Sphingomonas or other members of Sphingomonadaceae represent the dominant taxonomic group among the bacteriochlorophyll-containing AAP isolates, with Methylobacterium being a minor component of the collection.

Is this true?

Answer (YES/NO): NO